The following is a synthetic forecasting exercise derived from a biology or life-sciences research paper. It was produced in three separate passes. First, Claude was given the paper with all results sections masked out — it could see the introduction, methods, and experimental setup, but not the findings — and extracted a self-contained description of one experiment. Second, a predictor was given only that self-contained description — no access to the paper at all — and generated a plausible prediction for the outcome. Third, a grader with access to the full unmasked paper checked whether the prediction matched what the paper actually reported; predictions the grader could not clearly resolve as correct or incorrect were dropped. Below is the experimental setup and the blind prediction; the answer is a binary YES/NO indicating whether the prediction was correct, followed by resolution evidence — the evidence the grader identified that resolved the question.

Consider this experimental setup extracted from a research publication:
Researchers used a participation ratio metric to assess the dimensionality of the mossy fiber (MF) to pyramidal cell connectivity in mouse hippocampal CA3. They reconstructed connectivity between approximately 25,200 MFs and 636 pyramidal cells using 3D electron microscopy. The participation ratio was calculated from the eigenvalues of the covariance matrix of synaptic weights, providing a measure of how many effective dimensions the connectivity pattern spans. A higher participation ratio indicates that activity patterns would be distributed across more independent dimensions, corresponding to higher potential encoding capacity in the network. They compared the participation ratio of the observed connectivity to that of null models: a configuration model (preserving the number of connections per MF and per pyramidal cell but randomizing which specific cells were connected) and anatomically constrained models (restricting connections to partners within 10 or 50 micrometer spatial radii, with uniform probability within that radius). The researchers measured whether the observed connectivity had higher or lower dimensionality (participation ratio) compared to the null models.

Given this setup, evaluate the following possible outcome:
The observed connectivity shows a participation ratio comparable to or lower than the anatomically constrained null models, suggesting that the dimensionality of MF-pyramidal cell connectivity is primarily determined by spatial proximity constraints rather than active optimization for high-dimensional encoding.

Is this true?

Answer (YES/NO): NO